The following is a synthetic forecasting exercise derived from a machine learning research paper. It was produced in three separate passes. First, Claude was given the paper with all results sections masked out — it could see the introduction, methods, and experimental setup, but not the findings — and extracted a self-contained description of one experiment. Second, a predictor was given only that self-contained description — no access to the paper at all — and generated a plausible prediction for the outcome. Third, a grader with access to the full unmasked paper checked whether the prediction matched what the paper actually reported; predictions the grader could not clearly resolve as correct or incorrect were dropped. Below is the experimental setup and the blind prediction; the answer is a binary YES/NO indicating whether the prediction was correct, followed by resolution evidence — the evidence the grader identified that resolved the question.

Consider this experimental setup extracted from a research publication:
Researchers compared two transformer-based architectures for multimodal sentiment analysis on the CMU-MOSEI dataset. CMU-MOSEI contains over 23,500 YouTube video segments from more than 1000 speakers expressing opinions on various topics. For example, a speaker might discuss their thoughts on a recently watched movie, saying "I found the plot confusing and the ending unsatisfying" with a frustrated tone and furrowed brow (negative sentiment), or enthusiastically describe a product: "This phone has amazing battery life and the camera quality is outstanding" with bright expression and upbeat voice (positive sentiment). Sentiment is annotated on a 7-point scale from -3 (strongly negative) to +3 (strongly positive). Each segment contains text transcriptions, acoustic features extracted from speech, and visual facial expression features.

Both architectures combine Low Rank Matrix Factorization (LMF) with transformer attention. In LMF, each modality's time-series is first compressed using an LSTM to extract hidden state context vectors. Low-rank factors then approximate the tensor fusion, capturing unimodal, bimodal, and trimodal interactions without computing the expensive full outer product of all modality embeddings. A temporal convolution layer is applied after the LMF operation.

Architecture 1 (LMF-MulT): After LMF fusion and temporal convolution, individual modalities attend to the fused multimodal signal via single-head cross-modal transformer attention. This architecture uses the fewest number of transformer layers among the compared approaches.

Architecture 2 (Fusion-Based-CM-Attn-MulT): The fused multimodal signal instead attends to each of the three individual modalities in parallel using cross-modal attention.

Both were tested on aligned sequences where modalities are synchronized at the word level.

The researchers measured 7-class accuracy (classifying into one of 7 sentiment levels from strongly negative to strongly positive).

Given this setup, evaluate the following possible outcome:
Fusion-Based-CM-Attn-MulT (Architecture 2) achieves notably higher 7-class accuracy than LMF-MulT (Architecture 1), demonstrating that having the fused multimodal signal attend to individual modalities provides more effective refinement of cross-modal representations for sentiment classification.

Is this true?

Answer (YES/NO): NO